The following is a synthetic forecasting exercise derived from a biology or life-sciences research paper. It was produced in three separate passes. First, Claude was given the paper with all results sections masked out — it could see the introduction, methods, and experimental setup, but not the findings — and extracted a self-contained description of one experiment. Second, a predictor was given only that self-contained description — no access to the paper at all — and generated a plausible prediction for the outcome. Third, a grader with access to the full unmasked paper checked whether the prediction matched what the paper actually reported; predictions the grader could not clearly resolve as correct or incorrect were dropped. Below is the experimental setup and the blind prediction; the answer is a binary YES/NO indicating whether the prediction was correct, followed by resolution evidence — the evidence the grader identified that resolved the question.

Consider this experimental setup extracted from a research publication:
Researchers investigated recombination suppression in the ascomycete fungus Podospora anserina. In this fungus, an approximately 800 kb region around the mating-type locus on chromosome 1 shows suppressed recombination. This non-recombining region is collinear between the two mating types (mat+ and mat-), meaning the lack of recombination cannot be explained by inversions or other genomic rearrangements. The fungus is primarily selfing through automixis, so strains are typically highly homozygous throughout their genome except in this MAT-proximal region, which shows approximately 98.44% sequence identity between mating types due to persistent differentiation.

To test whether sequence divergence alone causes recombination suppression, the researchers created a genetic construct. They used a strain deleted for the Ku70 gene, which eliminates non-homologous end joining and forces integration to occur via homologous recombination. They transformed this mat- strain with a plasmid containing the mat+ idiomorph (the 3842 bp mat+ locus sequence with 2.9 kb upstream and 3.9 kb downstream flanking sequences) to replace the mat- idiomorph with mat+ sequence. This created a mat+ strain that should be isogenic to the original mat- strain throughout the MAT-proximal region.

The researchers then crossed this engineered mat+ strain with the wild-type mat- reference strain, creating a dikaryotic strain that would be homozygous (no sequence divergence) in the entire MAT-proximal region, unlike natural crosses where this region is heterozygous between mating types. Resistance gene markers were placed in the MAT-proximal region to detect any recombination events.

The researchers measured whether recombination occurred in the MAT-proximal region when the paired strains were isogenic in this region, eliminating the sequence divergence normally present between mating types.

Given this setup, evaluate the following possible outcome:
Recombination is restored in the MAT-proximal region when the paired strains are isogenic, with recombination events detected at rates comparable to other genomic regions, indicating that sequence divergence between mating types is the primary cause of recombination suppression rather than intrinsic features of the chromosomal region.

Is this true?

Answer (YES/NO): NO